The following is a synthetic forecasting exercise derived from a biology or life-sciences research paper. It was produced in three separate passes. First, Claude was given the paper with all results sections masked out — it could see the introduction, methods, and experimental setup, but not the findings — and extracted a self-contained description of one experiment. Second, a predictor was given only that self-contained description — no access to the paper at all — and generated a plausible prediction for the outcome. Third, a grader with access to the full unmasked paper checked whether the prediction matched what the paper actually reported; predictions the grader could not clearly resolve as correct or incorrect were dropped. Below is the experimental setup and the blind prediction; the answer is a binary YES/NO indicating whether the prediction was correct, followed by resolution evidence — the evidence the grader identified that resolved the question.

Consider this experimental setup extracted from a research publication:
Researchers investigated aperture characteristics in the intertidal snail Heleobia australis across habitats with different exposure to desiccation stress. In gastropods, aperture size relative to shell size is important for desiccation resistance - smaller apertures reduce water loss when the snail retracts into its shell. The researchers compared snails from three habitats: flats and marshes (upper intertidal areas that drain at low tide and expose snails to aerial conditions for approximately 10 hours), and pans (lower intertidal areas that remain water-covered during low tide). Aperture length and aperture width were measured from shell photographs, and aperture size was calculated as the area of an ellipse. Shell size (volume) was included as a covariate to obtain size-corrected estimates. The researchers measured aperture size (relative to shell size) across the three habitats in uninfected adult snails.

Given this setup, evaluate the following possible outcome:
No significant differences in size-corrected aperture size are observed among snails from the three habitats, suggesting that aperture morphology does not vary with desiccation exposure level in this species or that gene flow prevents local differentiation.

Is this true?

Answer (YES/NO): NO